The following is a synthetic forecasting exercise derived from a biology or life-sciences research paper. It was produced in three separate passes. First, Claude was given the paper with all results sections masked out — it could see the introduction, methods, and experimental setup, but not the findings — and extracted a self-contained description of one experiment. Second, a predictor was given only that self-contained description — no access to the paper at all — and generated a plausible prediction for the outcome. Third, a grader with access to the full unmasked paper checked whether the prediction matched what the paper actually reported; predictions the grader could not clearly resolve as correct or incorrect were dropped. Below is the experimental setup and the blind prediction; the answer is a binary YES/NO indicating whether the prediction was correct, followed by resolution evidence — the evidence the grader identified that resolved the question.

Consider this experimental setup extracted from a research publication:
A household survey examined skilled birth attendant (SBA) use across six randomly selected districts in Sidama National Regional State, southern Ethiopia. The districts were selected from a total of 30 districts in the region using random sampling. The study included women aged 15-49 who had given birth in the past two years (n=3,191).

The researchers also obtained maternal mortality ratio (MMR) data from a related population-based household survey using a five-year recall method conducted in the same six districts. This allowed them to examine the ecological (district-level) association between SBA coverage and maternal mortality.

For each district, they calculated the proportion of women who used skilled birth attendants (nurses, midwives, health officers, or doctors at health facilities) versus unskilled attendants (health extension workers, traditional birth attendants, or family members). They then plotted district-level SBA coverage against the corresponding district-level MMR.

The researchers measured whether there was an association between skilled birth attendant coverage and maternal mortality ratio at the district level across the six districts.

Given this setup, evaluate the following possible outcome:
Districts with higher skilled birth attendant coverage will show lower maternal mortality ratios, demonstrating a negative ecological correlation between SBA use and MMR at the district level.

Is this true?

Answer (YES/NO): YES